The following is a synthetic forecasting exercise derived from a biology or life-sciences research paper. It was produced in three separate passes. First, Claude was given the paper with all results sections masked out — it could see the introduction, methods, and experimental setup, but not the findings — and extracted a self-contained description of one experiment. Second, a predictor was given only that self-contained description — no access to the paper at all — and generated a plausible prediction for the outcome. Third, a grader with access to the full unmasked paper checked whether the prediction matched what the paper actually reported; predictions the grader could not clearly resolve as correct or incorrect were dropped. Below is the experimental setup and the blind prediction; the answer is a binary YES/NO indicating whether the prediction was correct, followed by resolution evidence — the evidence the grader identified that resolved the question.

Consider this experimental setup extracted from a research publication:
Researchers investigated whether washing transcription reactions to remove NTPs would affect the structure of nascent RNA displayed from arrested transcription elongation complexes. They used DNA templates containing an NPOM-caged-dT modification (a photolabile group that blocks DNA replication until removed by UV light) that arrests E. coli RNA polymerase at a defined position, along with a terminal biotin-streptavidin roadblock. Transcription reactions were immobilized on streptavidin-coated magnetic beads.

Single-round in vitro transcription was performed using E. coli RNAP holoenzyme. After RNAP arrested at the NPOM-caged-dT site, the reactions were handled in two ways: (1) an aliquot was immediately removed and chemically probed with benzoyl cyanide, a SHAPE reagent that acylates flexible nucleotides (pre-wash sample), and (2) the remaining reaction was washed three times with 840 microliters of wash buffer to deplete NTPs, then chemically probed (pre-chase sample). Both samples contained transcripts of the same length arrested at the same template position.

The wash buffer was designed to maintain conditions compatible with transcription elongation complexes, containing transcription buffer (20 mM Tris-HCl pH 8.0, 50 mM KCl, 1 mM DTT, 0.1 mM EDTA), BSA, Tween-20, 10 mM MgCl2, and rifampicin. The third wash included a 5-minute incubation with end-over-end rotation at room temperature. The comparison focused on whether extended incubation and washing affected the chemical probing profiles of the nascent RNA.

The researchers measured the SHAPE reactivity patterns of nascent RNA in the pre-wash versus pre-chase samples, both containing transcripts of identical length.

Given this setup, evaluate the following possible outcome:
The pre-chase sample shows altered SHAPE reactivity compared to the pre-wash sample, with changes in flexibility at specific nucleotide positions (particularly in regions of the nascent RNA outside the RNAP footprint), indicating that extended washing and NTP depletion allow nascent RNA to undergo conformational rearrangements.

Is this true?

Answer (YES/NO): NO